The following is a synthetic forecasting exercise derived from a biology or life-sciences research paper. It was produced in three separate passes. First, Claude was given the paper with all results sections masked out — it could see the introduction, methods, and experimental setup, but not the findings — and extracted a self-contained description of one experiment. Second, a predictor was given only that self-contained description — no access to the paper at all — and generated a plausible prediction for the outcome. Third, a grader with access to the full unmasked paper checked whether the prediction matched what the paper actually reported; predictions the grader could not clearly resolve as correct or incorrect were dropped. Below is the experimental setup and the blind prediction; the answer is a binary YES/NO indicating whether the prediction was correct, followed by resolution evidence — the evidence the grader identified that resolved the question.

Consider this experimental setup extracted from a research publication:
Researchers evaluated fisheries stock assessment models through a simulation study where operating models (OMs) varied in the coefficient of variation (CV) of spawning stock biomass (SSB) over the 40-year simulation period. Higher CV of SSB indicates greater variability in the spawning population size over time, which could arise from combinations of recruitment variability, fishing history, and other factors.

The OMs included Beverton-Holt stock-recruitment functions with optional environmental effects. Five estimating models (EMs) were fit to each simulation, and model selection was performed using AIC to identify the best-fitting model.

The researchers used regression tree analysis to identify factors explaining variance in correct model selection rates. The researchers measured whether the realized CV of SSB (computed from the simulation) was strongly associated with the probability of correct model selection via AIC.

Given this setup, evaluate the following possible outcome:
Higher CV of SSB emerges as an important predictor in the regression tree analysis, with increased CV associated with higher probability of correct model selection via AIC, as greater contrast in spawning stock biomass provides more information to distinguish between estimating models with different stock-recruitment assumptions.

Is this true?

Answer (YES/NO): NO